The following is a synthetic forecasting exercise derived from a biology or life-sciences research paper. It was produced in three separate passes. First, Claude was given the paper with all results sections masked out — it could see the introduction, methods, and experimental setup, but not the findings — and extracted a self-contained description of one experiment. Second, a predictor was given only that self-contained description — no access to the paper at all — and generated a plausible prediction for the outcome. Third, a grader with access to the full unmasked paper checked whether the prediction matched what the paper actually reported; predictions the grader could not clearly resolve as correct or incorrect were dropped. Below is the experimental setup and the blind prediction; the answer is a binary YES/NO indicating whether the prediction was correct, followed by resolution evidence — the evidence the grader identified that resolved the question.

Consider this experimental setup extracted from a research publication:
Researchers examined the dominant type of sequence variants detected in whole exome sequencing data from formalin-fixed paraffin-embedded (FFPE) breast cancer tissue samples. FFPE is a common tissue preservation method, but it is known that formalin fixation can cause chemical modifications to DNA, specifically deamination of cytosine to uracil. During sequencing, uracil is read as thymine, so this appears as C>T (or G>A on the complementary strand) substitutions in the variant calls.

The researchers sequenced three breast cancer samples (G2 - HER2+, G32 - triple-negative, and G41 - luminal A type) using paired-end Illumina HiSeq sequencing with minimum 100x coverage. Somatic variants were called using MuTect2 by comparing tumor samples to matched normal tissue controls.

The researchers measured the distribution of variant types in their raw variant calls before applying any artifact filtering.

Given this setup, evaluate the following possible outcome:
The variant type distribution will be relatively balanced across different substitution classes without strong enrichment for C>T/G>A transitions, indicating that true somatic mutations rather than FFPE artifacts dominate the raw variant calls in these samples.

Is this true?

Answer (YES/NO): NO